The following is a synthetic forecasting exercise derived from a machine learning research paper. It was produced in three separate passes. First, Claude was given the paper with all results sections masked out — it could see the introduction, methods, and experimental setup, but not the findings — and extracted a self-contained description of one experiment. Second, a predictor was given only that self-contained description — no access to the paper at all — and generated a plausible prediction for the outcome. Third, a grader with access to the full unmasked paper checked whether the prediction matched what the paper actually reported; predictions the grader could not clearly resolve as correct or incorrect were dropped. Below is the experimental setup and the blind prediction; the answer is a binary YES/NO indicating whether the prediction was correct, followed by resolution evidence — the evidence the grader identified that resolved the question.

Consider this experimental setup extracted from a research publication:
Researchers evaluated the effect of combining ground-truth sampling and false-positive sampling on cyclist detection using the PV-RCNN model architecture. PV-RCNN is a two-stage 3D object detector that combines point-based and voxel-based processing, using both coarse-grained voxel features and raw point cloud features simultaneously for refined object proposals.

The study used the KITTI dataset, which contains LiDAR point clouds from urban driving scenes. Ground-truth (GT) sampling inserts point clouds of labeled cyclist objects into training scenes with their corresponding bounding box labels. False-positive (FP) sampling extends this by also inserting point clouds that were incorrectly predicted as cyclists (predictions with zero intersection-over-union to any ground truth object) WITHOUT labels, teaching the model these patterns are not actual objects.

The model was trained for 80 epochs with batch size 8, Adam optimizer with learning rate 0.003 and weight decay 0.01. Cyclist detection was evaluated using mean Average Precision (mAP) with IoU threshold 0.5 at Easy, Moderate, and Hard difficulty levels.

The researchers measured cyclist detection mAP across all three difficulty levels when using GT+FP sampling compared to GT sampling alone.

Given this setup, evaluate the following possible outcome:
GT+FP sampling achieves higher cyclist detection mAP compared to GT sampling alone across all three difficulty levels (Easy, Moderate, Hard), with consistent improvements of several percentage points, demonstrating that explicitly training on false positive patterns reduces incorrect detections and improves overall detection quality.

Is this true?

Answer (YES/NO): NO